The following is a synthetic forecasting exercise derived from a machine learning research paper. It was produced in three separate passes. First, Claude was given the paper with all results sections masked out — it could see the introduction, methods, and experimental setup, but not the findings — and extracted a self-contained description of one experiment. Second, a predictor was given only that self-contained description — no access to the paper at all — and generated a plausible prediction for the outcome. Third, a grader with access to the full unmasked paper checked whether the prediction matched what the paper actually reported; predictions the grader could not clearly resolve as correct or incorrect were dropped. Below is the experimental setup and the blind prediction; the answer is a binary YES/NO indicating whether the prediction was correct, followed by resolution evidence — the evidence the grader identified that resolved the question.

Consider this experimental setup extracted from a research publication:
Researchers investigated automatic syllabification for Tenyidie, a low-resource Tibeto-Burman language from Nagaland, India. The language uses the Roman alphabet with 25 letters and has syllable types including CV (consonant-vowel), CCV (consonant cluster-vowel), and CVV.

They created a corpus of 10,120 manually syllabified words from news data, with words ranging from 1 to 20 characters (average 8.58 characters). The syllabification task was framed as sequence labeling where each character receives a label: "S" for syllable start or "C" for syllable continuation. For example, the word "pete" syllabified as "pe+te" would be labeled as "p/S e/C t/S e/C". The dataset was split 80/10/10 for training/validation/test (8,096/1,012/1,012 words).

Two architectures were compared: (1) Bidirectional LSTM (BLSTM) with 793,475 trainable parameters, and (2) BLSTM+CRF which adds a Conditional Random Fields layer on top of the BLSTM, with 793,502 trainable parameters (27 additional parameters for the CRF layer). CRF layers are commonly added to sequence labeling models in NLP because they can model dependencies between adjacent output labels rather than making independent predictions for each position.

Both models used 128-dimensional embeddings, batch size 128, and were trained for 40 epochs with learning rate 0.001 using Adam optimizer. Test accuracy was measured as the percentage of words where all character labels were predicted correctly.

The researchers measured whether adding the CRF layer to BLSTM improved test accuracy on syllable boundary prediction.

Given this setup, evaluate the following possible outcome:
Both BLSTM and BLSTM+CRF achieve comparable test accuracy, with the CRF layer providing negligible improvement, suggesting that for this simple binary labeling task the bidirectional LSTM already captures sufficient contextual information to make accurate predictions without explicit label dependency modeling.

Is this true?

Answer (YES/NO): NO